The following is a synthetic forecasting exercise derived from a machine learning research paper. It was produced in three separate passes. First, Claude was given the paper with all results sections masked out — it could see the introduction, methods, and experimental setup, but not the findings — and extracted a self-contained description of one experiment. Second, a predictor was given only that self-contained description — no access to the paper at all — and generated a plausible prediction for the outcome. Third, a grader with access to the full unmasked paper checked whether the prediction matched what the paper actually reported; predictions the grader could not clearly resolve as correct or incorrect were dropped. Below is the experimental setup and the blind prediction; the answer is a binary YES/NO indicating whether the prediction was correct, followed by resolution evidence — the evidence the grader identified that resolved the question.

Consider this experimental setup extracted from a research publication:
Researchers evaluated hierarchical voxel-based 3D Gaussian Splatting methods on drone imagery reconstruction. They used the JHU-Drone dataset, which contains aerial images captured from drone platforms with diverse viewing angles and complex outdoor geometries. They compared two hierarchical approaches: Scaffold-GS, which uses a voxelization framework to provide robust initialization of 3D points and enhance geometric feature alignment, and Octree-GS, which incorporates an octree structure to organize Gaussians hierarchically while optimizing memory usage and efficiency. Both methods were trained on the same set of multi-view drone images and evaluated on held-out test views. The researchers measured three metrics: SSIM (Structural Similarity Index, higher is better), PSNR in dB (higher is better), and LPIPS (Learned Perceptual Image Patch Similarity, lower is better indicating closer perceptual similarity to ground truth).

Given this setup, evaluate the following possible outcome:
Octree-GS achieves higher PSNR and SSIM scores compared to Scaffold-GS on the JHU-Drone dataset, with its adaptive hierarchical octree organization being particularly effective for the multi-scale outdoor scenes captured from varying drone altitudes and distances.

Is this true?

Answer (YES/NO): YES